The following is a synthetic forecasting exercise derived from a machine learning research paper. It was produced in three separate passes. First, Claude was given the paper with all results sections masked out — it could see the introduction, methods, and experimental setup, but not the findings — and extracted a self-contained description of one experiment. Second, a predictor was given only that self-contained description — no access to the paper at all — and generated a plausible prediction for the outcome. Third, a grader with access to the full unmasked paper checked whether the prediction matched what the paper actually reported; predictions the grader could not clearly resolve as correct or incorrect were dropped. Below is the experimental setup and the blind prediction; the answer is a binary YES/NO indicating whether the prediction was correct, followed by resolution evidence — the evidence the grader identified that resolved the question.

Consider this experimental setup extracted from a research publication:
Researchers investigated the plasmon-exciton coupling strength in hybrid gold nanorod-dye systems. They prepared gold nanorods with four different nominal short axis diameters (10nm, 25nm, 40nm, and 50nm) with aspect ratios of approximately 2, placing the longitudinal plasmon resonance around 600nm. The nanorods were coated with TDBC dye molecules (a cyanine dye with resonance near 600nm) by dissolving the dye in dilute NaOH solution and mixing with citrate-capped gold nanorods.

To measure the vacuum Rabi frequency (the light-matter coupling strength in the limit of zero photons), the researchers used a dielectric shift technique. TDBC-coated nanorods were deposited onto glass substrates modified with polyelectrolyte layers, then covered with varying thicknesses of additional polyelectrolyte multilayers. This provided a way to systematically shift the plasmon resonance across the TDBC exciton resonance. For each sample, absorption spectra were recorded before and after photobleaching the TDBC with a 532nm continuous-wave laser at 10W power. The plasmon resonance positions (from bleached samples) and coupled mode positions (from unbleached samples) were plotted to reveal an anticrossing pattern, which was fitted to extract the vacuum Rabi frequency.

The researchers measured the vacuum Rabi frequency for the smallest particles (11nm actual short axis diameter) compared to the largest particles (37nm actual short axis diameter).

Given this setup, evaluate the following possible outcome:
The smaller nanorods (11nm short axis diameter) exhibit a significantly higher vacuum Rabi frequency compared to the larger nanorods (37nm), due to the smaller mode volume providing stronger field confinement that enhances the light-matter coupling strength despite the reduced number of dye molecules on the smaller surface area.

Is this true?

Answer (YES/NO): YES